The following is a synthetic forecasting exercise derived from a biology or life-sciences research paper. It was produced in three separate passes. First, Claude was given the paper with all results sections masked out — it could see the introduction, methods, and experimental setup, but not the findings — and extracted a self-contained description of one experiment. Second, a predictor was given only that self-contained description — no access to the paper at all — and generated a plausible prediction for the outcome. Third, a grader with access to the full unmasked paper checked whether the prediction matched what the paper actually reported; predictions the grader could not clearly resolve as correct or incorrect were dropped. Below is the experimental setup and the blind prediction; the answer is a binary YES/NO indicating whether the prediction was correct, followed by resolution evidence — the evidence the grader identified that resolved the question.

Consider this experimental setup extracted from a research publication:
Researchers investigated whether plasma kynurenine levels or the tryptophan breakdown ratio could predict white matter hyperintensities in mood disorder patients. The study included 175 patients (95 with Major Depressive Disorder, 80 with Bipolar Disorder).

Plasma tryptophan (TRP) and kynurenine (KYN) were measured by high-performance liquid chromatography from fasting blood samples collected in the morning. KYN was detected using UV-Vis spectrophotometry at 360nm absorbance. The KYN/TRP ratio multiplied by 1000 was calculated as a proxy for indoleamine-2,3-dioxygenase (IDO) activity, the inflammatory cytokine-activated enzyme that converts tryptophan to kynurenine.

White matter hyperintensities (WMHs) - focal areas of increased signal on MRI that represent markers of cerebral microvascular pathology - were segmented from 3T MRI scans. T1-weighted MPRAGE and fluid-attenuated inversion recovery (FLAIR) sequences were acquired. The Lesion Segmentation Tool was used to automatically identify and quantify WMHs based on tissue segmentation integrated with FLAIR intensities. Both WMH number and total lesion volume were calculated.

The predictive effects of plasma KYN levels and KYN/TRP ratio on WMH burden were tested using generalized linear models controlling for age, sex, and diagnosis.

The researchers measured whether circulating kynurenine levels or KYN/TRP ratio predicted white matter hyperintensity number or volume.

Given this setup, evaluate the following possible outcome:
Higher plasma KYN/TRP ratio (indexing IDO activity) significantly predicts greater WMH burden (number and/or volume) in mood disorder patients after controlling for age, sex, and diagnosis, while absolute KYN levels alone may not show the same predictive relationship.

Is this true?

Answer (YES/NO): NO